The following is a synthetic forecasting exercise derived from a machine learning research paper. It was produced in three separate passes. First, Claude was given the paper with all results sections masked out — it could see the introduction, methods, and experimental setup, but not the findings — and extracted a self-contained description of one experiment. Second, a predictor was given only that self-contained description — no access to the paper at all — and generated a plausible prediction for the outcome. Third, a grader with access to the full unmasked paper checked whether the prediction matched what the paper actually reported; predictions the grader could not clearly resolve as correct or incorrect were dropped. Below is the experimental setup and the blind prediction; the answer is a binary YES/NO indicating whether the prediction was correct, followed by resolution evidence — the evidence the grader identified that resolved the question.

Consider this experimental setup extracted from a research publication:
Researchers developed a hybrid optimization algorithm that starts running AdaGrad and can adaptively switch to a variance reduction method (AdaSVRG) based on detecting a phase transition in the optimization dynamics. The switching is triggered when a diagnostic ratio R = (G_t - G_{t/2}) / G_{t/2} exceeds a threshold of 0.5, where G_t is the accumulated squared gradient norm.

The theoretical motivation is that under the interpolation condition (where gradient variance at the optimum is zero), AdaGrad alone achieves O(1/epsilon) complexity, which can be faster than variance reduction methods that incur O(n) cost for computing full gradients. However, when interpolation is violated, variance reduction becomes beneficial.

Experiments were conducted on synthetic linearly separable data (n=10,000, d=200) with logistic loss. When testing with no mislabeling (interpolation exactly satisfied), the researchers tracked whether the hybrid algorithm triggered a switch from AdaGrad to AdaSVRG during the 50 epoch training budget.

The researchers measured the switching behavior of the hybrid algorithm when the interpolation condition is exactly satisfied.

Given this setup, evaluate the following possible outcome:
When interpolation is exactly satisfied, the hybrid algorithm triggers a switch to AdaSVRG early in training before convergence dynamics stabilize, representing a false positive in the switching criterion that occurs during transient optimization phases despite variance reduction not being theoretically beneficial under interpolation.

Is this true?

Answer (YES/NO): NO